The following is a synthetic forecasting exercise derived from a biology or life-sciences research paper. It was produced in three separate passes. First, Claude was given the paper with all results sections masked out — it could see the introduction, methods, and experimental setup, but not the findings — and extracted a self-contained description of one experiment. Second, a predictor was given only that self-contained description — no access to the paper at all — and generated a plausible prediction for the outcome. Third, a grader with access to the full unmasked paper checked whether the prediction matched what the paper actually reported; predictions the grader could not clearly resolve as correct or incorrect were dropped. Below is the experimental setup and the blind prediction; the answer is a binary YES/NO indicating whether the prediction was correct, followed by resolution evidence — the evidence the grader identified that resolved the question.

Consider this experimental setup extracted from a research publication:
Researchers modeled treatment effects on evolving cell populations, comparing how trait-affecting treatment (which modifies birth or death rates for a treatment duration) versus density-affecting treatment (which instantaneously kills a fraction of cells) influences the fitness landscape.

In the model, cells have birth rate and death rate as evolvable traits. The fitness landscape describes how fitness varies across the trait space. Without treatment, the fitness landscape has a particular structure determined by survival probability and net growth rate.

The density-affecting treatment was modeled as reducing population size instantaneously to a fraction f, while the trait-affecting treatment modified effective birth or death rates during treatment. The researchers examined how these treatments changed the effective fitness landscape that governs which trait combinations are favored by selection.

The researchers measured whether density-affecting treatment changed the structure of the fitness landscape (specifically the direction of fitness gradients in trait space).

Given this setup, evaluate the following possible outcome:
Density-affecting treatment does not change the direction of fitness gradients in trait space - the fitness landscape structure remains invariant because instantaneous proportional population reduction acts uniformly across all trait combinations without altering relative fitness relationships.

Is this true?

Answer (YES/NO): NO